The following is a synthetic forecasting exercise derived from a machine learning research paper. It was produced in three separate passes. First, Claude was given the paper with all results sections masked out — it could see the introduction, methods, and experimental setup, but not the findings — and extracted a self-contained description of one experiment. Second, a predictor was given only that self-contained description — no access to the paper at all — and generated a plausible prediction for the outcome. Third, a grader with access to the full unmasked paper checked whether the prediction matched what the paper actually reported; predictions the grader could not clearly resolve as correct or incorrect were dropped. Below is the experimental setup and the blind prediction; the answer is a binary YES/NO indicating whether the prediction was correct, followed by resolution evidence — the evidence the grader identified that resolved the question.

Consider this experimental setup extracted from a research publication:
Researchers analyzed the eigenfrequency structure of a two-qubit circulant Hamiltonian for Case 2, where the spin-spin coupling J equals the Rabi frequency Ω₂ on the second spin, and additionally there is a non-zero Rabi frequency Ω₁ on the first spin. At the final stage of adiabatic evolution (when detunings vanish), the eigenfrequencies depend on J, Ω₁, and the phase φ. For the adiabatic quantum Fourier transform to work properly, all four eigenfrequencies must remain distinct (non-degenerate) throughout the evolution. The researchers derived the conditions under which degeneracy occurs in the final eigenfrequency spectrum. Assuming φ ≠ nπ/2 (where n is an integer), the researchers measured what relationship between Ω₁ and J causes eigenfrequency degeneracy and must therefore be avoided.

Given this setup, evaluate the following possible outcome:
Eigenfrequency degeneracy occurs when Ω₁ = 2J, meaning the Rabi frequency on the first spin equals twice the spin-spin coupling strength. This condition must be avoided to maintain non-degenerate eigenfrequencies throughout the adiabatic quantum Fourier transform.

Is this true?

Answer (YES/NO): YES